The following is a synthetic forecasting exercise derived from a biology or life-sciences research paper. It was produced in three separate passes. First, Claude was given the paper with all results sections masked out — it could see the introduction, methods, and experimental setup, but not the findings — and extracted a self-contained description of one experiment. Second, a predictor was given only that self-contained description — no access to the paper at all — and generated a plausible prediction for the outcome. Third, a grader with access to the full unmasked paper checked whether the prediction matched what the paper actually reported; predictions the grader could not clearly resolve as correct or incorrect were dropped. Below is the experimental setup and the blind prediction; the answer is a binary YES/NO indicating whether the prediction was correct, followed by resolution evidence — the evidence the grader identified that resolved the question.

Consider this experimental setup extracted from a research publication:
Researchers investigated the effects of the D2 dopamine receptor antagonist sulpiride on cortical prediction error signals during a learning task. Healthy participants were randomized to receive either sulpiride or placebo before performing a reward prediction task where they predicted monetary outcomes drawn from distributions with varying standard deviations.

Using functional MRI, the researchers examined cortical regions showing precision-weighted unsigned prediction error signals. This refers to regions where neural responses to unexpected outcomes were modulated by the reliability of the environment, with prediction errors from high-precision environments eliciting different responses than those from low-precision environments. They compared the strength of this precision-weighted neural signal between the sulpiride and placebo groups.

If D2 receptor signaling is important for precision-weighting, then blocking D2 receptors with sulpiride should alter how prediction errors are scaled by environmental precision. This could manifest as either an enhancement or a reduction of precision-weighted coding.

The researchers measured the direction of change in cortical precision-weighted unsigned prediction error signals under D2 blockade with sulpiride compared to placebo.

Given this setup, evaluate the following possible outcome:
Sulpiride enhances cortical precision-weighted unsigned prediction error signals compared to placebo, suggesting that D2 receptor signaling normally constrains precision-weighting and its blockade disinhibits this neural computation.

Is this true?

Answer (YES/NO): NO